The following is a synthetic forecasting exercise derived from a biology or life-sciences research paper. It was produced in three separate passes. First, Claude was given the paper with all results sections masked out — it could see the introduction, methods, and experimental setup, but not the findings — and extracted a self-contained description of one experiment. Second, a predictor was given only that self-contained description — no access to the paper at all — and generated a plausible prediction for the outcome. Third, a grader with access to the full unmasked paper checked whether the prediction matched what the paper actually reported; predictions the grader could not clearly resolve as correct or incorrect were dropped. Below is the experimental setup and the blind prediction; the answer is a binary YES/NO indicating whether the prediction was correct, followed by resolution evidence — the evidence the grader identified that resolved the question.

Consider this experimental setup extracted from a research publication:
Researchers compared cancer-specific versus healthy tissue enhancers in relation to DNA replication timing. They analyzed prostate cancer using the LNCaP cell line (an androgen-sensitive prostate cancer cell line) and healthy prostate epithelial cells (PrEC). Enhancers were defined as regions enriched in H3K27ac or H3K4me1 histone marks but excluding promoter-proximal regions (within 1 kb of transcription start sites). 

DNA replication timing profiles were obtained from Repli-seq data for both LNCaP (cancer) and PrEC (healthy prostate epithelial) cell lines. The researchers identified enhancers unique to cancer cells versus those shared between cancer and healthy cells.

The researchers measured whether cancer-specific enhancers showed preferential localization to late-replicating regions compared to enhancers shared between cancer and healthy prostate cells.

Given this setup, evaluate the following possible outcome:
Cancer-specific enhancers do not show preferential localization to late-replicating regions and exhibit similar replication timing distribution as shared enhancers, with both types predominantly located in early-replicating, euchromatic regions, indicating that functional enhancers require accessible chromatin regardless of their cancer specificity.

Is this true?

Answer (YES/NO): NO